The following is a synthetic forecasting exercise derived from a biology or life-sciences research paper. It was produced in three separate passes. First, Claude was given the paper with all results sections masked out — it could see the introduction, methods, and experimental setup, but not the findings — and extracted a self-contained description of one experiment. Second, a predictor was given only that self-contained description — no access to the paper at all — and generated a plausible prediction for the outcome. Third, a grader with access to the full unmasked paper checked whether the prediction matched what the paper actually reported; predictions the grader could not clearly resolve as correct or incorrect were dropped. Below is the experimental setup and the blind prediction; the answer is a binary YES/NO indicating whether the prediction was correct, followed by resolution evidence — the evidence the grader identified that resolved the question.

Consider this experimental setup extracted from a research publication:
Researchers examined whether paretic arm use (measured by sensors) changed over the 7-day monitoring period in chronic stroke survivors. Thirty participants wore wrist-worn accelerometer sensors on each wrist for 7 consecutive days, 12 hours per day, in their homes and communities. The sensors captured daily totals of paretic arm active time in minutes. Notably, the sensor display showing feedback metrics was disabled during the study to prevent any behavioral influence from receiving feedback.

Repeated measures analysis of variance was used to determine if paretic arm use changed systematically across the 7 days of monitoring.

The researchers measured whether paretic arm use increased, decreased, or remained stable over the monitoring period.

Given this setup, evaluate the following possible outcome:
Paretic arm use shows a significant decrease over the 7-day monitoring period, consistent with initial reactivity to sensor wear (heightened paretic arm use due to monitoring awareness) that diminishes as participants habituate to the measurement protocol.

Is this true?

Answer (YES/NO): NO